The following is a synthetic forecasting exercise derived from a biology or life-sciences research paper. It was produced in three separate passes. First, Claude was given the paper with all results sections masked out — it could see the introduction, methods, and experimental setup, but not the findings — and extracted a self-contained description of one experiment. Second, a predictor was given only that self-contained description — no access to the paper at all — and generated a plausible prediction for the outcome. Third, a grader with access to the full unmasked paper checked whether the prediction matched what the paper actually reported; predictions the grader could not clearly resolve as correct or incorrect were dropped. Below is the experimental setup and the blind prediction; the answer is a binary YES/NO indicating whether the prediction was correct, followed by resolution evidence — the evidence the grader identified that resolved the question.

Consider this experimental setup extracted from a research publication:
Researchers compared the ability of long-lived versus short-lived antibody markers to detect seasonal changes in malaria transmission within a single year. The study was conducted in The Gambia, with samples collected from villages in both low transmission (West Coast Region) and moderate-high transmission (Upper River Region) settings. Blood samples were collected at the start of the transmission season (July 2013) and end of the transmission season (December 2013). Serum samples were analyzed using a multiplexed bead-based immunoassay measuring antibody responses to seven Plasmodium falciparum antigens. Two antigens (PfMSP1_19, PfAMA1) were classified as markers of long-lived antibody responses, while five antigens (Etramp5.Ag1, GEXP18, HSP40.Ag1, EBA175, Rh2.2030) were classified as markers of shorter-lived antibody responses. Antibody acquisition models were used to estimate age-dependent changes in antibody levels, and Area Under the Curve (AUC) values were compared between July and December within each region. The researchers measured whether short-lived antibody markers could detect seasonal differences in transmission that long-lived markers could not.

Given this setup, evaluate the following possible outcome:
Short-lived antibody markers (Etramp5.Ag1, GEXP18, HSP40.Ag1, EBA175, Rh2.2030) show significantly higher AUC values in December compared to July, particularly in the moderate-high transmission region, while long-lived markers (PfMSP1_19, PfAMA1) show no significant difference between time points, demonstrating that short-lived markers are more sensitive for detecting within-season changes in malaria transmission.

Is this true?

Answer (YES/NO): NO